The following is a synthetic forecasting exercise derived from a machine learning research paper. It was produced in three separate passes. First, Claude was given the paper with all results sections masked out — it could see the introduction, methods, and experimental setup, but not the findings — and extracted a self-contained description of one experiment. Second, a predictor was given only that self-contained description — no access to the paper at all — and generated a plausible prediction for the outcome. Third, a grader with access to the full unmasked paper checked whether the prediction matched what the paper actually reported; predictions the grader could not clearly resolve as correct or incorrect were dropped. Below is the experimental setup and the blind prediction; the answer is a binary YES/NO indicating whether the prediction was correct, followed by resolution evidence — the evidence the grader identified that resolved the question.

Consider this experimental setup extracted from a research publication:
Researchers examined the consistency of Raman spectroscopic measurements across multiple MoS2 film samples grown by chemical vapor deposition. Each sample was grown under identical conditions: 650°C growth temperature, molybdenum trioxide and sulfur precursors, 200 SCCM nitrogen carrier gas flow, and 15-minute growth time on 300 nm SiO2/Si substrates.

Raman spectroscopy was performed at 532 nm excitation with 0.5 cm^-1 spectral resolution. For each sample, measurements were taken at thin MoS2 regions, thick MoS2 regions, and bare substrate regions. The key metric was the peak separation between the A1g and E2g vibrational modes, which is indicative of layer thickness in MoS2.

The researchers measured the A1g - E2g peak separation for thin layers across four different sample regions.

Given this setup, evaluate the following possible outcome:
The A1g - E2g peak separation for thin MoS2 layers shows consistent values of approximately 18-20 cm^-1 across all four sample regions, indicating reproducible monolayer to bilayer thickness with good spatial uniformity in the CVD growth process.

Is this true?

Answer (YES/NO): NO